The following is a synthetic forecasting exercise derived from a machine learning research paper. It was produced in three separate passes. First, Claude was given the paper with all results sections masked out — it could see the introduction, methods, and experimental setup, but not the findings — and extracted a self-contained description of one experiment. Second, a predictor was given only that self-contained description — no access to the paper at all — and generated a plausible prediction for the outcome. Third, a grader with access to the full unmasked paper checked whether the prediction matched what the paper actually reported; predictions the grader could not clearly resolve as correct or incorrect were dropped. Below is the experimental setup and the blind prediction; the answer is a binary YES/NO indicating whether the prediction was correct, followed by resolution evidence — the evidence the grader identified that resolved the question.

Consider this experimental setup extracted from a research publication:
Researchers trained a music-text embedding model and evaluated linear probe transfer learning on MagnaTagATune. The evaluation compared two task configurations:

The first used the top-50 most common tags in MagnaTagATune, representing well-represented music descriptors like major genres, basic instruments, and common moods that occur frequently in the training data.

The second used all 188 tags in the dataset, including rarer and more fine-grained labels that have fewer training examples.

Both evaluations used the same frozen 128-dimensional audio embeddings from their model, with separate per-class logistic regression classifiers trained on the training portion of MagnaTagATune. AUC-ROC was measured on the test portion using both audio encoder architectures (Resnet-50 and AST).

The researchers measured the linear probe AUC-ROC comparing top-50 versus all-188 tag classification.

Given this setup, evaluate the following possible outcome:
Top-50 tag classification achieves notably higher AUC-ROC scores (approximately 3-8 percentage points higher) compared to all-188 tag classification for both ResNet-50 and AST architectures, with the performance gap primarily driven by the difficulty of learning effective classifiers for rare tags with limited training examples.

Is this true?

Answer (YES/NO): NO